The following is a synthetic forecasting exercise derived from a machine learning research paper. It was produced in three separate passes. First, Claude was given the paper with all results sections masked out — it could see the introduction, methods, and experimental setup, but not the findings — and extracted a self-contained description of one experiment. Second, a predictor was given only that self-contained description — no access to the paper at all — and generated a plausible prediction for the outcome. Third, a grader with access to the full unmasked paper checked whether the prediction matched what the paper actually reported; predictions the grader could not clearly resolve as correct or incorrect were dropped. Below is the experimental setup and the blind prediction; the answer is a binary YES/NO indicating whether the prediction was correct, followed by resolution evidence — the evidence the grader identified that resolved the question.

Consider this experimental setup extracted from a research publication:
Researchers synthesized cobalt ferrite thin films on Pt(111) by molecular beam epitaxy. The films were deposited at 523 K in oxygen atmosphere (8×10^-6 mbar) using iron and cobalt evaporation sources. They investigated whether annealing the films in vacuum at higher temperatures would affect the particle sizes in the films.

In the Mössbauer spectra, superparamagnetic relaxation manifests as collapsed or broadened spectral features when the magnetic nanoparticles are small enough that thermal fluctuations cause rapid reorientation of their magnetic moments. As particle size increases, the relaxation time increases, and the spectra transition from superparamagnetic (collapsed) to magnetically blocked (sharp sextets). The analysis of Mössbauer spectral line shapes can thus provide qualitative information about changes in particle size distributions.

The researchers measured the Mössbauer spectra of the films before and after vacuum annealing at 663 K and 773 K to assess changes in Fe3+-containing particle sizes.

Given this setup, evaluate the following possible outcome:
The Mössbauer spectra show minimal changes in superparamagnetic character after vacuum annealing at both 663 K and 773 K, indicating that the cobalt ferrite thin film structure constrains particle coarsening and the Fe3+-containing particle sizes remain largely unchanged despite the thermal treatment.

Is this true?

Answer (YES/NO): NO